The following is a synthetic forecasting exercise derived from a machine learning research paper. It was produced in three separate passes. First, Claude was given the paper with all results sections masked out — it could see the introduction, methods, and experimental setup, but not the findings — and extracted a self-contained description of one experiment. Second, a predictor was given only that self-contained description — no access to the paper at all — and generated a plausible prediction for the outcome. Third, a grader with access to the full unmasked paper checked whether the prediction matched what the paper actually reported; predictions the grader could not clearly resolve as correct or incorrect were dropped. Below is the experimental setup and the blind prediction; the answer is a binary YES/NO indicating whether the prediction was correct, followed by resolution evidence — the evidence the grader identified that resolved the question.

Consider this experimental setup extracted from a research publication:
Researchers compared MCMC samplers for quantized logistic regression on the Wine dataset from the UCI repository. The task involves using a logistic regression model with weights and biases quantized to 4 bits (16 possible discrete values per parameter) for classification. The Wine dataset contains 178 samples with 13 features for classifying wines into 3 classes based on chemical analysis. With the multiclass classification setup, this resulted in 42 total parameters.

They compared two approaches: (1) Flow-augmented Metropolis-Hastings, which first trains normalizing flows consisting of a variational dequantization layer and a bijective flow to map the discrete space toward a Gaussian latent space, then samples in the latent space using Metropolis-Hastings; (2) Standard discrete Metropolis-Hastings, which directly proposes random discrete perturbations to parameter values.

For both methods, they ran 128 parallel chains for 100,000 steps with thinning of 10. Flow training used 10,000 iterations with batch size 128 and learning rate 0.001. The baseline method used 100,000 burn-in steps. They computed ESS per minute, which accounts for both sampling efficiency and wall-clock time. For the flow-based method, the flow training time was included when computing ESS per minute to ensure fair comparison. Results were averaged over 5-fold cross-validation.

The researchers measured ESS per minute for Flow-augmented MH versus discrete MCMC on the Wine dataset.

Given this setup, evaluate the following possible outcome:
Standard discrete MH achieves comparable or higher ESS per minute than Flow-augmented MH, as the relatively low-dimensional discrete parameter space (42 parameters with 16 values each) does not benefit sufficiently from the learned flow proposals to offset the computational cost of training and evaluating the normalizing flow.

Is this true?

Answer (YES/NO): YES